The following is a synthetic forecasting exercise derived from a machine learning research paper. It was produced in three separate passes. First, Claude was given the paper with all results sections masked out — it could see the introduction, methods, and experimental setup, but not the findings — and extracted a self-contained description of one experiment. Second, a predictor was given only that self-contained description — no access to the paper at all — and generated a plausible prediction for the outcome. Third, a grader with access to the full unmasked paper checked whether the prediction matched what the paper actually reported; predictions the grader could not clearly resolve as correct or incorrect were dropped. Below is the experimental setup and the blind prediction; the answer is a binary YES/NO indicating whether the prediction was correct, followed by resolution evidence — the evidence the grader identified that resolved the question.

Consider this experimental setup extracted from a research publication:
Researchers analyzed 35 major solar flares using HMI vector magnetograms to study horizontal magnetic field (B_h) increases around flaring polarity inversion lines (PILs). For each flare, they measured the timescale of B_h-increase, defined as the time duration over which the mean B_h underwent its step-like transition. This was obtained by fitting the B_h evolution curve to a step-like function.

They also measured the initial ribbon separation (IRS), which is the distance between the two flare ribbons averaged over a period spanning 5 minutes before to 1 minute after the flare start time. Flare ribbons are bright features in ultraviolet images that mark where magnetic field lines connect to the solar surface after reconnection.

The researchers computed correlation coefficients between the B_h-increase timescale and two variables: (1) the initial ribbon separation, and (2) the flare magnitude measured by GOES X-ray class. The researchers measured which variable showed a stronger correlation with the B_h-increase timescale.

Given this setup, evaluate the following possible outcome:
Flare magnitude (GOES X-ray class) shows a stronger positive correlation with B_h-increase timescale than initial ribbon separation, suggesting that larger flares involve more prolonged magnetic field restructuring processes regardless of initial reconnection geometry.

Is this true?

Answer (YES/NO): NO